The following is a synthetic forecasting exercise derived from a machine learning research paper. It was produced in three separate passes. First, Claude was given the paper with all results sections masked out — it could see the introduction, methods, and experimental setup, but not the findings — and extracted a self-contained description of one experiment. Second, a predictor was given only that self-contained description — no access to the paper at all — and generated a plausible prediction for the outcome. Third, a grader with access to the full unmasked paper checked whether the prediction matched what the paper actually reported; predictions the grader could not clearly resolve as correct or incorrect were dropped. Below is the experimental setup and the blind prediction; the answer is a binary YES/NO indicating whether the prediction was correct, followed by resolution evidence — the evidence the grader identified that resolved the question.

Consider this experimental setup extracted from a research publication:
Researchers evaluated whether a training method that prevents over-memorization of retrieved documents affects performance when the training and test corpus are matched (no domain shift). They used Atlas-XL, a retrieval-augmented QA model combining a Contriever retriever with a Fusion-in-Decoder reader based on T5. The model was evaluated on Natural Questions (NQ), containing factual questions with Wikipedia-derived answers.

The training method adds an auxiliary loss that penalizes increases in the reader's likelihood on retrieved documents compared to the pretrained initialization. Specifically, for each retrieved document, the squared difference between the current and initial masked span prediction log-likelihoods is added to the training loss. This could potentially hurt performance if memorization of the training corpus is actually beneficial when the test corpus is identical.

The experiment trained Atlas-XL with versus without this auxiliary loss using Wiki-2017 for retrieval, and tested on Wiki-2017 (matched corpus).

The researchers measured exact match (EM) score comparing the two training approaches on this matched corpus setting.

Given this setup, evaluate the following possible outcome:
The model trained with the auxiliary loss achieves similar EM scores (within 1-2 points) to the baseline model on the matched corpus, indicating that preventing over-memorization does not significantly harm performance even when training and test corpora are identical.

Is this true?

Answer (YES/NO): YES